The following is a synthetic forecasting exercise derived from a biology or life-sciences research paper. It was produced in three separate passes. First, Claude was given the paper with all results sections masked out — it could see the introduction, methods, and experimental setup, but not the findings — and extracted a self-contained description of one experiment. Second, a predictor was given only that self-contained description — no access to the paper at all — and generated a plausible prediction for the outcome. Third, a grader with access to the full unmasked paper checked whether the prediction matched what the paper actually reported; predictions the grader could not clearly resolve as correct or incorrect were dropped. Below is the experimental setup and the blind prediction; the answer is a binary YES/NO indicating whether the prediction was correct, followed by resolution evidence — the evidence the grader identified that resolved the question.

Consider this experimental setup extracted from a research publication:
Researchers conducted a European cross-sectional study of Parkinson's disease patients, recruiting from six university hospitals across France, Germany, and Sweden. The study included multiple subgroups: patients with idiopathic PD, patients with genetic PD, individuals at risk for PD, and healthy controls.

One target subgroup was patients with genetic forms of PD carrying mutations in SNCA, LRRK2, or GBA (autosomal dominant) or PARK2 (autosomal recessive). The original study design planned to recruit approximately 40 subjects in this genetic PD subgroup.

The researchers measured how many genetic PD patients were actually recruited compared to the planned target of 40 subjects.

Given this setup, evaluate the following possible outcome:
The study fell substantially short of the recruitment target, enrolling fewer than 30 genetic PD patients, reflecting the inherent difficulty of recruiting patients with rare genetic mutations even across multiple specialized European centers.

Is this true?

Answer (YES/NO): YES